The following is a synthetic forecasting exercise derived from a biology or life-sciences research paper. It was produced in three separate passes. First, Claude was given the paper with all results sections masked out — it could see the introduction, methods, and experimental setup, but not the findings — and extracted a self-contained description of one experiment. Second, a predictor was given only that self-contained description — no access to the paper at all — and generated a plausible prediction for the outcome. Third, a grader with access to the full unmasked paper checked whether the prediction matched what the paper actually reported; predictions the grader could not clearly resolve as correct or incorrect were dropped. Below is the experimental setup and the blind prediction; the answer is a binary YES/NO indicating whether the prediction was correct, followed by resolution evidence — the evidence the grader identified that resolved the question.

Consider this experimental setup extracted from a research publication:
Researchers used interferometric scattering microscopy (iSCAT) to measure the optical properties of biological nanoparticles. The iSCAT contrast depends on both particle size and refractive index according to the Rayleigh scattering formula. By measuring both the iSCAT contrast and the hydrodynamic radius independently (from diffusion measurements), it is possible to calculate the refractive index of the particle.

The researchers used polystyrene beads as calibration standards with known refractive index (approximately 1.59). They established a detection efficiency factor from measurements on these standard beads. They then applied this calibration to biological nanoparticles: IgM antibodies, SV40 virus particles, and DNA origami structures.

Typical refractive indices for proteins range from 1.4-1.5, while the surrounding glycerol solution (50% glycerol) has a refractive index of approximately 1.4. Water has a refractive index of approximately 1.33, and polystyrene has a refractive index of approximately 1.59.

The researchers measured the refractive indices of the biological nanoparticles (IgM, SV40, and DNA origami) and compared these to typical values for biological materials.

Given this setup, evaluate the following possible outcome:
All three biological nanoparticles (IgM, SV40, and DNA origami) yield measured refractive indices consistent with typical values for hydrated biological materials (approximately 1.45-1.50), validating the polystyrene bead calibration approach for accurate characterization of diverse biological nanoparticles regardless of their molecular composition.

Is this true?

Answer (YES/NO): NO